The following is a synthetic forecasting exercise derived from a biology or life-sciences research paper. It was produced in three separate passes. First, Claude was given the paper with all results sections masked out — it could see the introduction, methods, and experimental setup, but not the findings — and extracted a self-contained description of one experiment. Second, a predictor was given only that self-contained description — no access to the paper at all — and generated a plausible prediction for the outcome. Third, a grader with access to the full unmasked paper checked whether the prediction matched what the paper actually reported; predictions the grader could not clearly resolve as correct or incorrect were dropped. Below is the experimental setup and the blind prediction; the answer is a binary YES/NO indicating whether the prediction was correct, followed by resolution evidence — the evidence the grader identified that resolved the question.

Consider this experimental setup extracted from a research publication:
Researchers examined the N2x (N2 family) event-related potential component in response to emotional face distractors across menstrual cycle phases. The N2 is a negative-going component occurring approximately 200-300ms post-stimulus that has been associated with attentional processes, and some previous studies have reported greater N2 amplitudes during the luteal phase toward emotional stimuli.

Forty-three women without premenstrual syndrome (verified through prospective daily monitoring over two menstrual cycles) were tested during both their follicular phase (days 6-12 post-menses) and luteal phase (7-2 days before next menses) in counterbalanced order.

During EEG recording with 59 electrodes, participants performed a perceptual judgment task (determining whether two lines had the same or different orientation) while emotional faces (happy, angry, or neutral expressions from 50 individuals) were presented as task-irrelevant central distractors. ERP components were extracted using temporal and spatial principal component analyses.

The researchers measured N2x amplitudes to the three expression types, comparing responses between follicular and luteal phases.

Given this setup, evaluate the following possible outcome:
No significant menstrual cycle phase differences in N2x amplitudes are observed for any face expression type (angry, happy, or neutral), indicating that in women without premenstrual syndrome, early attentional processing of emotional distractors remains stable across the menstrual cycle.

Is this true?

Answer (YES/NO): YES